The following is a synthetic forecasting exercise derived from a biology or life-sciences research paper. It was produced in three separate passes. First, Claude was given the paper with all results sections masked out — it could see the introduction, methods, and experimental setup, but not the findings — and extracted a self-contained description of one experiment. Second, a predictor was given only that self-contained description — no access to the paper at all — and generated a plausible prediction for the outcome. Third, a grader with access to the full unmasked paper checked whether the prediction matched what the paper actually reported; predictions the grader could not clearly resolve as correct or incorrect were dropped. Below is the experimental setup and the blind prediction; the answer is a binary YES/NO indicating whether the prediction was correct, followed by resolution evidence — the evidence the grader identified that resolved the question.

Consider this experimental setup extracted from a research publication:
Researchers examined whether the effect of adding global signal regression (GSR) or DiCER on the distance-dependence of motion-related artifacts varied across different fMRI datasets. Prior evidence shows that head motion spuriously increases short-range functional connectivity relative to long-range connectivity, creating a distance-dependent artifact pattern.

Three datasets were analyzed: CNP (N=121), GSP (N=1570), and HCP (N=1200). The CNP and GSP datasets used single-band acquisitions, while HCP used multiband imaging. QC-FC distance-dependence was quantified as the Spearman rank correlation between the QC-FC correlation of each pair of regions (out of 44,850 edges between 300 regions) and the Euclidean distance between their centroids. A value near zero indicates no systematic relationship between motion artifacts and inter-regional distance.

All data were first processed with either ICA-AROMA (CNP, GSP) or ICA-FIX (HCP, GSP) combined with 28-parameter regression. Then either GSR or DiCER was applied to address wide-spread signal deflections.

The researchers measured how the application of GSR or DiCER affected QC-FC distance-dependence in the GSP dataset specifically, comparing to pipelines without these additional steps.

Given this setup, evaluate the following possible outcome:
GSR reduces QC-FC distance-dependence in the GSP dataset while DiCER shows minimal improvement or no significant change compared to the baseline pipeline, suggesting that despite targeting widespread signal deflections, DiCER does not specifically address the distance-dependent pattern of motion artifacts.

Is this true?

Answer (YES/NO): NO